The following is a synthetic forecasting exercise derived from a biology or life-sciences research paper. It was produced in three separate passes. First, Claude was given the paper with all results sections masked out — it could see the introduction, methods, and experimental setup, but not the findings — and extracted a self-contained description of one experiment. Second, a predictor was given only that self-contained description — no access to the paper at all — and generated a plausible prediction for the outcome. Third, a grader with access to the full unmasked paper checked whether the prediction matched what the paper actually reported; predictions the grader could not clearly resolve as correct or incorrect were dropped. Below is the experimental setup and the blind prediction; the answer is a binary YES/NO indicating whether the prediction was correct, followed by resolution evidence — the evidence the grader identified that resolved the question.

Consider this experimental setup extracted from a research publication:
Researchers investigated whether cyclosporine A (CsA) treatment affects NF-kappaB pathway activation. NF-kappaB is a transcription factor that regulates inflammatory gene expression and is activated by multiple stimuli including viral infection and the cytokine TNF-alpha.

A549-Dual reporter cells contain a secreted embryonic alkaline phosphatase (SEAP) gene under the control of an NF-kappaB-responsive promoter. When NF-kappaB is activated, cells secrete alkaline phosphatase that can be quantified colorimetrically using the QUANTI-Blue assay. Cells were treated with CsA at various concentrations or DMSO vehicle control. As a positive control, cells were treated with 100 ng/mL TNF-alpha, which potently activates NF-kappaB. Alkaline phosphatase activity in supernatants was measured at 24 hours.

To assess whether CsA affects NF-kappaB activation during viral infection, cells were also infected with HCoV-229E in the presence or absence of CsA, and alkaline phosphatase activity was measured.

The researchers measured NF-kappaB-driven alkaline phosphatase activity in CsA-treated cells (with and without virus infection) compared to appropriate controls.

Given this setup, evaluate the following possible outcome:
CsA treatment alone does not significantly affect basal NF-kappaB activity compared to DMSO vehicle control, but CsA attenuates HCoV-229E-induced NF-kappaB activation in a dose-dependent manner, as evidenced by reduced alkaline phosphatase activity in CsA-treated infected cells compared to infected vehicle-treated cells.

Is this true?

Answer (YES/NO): NO